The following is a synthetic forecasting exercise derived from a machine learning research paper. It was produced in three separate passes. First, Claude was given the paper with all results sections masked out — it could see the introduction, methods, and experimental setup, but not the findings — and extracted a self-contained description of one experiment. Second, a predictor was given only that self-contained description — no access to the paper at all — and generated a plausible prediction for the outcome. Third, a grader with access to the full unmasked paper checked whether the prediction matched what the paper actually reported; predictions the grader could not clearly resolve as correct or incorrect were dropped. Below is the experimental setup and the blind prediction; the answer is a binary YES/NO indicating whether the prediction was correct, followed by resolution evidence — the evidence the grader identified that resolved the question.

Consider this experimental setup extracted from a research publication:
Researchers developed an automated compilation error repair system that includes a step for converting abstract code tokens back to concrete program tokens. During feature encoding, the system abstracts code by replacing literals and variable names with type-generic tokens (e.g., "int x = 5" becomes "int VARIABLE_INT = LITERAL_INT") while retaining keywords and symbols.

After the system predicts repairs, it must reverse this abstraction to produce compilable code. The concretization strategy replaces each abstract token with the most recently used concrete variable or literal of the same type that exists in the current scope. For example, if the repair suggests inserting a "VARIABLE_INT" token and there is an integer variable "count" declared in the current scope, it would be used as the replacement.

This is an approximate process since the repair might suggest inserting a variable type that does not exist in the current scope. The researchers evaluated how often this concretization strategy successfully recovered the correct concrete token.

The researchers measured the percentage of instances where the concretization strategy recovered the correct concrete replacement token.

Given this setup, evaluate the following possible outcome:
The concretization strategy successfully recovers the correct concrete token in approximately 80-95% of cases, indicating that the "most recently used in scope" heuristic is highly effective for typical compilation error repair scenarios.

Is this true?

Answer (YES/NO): YES